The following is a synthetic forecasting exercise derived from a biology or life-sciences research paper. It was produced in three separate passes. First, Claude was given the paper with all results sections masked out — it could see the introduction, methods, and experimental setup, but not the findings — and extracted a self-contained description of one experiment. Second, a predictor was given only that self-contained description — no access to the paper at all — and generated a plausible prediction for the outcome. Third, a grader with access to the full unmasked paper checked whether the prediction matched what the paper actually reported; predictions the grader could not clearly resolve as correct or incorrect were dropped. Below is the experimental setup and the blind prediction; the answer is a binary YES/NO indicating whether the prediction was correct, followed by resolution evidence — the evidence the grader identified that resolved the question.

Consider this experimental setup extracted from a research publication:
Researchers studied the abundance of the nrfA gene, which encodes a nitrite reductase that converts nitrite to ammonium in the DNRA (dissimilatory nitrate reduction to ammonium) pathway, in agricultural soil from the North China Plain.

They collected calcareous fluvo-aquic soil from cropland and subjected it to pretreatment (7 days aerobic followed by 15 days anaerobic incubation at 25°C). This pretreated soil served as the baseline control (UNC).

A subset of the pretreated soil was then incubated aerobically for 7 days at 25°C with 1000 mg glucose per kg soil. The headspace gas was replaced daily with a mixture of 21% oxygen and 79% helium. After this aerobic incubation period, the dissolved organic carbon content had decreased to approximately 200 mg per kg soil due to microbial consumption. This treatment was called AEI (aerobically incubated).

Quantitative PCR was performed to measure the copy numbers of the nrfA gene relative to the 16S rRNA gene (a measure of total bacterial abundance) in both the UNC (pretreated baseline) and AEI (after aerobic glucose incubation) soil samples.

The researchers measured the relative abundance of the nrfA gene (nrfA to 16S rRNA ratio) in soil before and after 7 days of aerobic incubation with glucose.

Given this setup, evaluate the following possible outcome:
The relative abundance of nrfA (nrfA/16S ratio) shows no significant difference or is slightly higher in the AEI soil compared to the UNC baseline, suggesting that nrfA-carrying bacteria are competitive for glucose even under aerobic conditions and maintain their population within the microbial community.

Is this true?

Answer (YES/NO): NO